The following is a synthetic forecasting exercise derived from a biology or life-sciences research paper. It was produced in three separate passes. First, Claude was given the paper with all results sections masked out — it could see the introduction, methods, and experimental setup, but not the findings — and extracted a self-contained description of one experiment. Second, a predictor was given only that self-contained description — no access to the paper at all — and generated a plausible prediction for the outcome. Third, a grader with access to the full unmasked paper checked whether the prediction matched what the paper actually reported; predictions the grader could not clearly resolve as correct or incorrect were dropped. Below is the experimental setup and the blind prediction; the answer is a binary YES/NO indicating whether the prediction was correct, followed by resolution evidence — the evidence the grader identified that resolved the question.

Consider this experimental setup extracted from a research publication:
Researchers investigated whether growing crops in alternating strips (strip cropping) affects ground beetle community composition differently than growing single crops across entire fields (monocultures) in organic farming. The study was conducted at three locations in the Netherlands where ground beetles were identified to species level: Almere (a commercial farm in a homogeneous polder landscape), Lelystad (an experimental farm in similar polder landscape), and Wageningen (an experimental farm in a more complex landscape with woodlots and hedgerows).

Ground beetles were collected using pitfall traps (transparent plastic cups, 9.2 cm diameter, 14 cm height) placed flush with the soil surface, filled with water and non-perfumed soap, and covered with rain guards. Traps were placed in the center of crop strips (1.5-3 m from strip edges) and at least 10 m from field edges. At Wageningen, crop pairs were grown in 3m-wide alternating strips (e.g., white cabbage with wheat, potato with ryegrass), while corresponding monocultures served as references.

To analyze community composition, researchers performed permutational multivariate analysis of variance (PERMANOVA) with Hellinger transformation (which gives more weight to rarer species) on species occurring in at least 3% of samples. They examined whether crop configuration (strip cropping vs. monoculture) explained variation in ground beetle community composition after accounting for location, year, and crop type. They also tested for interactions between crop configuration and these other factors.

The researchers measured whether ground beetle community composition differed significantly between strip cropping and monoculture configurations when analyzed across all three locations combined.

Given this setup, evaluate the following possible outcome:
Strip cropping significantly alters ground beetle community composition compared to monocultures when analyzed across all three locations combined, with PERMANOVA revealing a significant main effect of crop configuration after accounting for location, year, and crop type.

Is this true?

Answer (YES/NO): YES